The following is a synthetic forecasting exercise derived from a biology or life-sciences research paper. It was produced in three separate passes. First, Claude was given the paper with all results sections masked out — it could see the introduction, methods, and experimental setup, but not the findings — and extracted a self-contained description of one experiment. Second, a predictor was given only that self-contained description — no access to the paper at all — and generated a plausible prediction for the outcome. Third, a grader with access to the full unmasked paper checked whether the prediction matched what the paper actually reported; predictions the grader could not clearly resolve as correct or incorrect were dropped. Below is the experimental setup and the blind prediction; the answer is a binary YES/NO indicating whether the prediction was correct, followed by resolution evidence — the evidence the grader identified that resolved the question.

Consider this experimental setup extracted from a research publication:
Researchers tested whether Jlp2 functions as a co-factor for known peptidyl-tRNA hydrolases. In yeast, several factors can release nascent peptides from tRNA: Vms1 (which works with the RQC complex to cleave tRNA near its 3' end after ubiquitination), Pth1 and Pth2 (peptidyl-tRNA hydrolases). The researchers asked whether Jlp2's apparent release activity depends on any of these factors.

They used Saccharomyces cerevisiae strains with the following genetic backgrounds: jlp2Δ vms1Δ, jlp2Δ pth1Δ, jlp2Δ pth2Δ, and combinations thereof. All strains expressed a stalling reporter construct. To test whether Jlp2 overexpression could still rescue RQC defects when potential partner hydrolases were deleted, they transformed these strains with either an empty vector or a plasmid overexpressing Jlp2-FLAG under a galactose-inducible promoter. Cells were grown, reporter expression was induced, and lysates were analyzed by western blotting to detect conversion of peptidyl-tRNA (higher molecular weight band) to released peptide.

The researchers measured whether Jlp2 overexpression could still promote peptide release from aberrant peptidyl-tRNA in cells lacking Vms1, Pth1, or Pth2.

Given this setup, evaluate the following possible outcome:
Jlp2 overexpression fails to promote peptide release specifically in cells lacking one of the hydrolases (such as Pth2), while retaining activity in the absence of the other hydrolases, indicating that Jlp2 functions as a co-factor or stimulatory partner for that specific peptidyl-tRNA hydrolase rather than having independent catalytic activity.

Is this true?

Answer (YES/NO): NO